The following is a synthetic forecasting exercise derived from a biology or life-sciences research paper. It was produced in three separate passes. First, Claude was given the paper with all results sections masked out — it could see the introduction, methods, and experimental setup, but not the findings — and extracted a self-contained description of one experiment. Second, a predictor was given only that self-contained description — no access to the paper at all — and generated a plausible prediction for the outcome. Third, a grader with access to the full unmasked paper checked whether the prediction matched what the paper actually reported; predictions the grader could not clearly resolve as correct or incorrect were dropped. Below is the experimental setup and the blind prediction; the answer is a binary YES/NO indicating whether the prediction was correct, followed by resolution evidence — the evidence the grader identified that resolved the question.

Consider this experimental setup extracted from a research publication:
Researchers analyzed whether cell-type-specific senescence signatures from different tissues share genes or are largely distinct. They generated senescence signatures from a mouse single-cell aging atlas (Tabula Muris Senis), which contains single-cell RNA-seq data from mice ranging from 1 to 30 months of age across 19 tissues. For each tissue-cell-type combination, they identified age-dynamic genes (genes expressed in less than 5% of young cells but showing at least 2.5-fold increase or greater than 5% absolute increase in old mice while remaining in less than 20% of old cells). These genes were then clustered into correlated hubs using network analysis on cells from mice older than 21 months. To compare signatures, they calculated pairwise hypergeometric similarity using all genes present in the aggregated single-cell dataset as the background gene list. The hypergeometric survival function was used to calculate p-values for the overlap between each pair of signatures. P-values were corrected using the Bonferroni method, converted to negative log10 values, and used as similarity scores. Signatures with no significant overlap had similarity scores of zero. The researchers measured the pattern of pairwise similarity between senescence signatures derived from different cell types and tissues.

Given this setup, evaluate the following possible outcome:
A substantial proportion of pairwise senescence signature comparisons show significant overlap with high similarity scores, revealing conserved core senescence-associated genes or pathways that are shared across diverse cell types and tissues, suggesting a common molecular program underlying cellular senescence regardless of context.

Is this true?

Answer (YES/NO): NO